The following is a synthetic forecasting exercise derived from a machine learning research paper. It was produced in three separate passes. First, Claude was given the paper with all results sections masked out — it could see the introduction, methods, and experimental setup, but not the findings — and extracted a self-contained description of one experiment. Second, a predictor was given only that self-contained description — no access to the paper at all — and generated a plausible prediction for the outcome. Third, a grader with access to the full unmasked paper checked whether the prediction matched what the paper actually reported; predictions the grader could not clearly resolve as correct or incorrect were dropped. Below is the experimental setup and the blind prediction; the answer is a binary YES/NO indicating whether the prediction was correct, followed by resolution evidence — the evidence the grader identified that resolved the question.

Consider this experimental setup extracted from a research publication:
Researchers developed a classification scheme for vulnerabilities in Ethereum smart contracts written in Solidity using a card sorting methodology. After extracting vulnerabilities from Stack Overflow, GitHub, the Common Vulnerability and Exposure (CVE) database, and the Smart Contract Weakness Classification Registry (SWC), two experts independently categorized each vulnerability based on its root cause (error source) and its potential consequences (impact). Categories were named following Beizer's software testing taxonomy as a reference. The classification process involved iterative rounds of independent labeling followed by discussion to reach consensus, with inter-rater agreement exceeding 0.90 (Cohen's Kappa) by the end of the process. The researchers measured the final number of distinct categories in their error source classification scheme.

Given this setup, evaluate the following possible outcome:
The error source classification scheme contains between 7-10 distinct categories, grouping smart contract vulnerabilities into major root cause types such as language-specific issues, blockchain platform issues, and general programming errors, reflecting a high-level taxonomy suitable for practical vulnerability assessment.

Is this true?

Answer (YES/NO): NO